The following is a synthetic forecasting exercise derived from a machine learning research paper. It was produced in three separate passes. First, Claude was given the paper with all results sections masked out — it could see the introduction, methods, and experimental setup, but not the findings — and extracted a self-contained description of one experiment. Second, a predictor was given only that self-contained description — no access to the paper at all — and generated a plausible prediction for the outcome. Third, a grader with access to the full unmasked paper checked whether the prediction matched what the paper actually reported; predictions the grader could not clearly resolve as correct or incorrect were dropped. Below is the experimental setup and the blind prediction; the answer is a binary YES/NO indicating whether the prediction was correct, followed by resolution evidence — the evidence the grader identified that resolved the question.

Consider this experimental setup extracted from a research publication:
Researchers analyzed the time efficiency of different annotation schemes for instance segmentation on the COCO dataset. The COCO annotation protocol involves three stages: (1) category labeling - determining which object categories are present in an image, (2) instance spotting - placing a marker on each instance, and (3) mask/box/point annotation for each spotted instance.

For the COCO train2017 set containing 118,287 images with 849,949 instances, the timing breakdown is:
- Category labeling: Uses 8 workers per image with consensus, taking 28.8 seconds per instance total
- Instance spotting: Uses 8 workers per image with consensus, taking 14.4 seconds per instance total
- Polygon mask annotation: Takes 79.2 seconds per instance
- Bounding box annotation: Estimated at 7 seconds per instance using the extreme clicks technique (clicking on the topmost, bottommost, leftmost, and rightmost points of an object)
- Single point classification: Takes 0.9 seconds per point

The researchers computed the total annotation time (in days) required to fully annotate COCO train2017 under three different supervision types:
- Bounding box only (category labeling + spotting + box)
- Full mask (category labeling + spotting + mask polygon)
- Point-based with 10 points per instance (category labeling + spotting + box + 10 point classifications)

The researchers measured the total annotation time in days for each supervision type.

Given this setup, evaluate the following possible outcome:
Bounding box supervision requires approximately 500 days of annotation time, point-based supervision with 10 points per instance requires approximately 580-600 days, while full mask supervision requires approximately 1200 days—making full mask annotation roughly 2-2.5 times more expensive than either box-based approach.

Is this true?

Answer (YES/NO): YES